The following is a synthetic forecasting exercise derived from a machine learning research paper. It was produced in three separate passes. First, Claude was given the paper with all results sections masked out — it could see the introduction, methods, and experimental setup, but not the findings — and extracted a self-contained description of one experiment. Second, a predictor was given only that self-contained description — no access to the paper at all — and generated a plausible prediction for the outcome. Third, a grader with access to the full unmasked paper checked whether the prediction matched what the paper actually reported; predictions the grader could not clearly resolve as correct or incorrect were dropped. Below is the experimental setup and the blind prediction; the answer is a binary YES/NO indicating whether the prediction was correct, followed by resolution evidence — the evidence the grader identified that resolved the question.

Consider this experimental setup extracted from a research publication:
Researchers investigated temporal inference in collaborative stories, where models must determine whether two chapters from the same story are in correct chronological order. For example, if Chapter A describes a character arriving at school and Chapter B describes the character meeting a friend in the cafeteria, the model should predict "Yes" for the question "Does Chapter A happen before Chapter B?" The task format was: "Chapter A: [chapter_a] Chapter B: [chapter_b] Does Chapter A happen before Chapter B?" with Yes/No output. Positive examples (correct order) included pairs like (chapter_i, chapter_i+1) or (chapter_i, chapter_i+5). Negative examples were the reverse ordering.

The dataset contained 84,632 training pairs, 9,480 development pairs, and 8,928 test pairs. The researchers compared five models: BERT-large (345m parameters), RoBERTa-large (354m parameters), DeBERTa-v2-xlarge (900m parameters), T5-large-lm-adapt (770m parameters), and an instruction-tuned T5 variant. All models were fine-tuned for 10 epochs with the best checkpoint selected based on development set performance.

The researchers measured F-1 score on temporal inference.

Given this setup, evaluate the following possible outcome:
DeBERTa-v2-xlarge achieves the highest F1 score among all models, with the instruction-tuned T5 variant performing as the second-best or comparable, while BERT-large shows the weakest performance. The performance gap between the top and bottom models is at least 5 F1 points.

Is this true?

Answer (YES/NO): YES